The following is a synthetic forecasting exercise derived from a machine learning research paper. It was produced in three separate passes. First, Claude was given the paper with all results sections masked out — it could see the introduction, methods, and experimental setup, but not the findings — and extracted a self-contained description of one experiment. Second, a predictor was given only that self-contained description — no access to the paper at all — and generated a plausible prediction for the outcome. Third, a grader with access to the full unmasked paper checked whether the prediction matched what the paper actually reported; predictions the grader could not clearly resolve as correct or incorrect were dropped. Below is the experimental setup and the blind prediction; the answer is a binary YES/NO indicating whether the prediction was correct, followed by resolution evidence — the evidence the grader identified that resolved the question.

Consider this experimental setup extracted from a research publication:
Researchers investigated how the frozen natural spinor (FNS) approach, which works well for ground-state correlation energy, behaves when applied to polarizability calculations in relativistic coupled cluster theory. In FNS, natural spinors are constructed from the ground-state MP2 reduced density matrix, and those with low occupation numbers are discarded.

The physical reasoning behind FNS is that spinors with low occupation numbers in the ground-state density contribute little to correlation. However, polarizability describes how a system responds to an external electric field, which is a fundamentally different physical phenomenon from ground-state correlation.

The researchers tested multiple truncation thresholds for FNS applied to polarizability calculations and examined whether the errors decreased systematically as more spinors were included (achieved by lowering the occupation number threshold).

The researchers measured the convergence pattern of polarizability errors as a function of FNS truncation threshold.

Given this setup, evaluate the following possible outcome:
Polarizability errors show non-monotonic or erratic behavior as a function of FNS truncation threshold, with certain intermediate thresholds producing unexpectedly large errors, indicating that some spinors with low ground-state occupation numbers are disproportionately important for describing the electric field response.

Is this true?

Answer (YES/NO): YES